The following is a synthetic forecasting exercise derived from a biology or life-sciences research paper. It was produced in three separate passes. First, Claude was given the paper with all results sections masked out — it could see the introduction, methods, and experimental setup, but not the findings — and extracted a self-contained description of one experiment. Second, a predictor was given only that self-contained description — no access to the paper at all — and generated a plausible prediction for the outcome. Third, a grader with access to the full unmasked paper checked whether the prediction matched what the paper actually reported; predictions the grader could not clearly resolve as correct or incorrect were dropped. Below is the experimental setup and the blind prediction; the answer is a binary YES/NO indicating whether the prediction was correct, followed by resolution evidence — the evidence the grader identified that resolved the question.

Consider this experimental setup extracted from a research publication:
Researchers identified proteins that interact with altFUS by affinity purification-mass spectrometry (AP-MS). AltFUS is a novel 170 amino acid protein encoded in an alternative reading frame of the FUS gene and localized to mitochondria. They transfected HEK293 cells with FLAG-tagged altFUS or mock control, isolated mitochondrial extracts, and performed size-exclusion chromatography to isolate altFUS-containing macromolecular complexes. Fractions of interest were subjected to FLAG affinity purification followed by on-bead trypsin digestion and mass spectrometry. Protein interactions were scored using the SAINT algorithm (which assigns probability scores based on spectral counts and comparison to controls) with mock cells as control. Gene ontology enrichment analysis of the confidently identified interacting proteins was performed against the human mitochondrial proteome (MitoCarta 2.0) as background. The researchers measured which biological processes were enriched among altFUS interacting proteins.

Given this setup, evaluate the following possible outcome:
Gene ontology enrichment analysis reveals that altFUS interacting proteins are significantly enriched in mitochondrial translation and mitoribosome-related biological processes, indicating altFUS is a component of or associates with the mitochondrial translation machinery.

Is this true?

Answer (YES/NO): NO